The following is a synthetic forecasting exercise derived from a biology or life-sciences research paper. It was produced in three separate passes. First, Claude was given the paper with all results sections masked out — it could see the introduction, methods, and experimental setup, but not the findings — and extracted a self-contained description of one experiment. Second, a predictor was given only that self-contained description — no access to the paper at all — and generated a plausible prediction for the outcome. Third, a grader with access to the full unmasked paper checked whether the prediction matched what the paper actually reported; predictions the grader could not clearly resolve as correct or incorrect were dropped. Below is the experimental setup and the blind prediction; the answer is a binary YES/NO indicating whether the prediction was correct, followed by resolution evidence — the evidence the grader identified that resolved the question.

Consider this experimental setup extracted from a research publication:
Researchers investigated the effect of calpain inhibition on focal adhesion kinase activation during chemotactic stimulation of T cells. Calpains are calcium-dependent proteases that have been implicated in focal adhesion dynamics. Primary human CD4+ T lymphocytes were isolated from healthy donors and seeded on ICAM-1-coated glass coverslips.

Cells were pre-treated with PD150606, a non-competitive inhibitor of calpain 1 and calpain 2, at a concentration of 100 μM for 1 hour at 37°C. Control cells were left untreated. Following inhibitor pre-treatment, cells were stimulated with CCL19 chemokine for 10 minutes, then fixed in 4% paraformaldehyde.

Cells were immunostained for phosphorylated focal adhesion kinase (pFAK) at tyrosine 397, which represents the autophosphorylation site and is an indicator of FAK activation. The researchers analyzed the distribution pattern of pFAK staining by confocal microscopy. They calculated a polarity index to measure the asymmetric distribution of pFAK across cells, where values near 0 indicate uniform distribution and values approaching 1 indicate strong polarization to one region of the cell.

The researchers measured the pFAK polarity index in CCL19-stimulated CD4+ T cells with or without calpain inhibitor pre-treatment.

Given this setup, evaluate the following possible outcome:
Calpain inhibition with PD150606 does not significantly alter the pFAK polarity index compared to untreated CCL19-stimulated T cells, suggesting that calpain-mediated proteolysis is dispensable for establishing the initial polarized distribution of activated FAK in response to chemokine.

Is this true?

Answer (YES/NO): YES